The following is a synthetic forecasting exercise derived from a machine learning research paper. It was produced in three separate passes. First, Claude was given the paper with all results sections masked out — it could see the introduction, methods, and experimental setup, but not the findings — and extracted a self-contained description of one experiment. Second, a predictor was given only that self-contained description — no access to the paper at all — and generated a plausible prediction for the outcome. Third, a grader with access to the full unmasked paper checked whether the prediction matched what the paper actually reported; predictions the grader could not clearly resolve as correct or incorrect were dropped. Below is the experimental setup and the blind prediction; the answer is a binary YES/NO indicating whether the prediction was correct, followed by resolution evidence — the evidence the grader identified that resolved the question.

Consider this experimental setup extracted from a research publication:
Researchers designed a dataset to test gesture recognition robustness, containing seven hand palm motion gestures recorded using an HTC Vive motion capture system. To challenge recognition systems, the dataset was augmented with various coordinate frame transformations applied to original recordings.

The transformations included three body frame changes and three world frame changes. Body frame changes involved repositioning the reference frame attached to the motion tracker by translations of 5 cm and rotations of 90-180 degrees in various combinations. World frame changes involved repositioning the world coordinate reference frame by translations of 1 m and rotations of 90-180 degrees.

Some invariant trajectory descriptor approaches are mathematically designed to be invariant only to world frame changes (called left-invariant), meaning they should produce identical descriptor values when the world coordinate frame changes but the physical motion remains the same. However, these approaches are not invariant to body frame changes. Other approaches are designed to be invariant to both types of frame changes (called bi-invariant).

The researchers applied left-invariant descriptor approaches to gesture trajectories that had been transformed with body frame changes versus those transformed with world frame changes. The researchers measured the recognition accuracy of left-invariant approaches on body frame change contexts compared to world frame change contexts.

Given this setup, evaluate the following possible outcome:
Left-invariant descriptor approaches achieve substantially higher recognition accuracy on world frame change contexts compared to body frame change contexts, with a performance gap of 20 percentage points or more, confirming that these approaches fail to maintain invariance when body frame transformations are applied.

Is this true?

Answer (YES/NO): NO